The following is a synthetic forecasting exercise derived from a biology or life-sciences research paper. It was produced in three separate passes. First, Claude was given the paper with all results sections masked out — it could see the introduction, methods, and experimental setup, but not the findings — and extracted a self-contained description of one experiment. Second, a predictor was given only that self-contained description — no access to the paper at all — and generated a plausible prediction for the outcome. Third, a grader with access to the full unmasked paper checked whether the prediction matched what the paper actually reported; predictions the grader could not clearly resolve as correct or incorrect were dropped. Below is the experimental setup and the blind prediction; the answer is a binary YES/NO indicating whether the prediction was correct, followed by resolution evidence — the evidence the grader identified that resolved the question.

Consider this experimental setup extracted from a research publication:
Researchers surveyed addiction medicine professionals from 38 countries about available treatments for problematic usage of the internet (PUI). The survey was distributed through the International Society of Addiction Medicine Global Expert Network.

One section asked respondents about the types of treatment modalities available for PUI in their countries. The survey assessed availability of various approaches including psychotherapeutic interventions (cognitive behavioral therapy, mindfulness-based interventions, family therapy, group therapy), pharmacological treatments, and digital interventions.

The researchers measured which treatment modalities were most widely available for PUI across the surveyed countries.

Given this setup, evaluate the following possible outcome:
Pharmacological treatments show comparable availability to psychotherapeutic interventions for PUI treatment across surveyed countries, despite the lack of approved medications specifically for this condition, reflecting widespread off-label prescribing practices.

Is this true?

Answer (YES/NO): NO